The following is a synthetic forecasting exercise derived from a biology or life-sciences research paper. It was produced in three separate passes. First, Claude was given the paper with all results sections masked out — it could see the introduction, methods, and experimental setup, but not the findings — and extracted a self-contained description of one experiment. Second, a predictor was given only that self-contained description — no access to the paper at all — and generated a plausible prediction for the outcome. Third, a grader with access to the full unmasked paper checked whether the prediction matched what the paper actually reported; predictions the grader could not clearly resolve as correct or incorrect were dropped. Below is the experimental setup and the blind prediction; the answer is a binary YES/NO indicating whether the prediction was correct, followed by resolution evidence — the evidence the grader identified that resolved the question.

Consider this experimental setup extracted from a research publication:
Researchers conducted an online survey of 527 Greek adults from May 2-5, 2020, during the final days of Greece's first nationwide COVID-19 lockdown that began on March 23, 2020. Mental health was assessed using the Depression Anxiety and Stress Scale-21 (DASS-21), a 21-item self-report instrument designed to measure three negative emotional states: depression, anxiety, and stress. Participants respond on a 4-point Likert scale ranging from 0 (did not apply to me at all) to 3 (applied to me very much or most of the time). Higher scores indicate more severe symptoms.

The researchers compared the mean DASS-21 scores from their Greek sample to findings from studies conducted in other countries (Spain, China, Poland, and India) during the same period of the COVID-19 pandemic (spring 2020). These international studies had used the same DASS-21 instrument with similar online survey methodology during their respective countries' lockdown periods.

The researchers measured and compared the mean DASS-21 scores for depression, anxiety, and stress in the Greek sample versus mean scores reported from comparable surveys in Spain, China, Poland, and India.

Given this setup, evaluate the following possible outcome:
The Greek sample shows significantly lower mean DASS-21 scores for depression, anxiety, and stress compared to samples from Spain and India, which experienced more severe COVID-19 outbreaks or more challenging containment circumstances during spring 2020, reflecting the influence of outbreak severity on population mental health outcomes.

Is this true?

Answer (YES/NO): NO